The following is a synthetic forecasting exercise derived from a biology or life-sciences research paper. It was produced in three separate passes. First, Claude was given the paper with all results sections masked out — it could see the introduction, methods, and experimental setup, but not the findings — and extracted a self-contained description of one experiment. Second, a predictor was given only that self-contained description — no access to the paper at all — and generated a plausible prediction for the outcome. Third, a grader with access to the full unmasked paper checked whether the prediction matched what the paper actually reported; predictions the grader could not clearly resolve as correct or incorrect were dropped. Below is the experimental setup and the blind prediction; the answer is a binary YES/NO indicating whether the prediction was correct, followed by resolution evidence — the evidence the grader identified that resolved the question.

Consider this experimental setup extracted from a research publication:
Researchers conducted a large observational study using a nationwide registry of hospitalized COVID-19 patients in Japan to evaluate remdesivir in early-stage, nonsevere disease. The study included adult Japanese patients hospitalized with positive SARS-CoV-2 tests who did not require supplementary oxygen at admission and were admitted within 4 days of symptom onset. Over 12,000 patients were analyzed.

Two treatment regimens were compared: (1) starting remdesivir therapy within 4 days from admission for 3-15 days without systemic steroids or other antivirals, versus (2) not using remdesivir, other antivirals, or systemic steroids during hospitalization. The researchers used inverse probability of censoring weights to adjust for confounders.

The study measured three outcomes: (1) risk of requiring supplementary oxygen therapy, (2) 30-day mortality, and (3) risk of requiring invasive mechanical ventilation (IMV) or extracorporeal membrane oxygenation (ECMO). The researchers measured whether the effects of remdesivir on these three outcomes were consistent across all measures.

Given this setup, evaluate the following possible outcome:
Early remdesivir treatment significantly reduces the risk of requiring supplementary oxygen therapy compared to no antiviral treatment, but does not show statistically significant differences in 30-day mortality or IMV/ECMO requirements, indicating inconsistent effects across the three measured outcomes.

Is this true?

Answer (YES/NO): YES